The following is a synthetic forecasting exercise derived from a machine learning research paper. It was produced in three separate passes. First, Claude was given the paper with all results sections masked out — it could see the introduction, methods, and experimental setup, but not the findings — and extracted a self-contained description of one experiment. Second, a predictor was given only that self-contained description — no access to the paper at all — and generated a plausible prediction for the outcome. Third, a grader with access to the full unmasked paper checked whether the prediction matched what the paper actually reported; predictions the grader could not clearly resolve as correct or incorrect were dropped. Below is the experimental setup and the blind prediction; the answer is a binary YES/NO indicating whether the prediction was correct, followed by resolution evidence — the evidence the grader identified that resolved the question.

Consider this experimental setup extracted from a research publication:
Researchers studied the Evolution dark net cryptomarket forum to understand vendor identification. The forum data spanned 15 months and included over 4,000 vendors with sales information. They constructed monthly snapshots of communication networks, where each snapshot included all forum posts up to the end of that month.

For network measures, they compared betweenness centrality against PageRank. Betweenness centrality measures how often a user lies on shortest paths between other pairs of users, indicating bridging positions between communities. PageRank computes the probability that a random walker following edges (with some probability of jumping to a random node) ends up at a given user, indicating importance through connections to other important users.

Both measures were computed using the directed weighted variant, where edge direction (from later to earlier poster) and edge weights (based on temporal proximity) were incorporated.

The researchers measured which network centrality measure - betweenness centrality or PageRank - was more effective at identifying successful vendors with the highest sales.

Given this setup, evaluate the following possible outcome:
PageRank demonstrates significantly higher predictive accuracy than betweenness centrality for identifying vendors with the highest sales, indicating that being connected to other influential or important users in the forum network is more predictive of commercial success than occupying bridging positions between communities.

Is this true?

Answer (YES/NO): NO